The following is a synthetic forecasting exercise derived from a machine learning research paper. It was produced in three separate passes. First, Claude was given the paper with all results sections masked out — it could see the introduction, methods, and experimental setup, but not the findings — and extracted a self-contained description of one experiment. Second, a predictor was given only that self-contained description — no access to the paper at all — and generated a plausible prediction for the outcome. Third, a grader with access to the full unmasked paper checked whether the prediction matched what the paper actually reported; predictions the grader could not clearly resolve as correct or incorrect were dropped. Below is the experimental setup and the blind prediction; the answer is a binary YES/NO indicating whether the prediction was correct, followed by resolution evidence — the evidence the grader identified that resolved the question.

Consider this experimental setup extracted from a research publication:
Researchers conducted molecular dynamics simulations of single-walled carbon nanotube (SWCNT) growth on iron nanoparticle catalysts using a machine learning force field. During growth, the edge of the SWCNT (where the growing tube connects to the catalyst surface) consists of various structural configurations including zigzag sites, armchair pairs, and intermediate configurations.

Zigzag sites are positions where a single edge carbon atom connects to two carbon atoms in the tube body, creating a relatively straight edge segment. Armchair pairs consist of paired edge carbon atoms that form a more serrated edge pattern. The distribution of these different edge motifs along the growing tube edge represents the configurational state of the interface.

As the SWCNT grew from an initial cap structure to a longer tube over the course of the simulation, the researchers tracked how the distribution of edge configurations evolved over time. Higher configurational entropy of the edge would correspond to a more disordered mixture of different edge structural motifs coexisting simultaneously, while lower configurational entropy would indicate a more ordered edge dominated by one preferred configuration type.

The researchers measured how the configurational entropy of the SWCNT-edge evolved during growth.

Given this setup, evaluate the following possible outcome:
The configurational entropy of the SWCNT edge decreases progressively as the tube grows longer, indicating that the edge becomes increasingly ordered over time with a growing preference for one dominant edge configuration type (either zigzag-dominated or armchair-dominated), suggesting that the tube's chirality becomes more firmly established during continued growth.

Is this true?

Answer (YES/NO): NO